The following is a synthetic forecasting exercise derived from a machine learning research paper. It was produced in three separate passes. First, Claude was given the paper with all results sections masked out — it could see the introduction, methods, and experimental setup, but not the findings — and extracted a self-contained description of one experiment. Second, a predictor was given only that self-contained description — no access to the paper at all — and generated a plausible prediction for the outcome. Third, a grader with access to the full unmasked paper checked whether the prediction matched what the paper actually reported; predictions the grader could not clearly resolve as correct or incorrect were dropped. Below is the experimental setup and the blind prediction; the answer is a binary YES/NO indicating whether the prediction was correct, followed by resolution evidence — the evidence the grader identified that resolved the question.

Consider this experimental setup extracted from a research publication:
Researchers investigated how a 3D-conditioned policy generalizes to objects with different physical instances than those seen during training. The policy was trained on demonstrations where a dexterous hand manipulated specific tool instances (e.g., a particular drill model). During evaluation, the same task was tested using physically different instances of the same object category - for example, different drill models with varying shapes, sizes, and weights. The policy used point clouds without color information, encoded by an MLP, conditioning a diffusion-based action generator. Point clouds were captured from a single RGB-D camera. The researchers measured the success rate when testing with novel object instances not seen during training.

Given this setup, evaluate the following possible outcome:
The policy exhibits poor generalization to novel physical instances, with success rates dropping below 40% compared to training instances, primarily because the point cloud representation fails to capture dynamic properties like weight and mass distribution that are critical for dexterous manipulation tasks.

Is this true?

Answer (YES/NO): NO